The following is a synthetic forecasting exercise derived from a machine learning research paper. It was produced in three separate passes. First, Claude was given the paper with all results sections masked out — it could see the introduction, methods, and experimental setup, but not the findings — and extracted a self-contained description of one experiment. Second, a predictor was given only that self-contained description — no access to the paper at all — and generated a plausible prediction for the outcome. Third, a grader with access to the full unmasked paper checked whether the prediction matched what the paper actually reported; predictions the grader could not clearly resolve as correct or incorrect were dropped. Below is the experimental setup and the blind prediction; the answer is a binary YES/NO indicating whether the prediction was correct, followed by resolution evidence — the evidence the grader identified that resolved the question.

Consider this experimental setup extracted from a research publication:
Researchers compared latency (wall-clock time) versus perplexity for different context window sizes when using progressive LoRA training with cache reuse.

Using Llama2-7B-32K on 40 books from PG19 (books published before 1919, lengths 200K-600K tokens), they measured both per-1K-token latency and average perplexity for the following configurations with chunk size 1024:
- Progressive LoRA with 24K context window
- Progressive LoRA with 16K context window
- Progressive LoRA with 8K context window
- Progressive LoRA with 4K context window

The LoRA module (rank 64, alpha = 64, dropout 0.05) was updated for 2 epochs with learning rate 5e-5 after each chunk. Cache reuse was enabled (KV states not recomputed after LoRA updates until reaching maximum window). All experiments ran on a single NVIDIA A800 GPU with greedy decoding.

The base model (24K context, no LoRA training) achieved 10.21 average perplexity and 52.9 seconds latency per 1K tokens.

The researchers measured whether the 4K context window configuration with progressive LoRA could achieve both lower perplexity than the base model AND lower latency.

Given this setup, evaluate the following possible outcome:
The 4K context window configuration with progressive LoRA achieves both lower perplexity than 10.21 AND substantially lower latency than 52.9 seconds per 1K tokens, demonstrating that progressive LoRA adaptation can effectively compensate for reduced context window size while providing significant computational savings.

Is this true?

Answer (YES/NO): YES